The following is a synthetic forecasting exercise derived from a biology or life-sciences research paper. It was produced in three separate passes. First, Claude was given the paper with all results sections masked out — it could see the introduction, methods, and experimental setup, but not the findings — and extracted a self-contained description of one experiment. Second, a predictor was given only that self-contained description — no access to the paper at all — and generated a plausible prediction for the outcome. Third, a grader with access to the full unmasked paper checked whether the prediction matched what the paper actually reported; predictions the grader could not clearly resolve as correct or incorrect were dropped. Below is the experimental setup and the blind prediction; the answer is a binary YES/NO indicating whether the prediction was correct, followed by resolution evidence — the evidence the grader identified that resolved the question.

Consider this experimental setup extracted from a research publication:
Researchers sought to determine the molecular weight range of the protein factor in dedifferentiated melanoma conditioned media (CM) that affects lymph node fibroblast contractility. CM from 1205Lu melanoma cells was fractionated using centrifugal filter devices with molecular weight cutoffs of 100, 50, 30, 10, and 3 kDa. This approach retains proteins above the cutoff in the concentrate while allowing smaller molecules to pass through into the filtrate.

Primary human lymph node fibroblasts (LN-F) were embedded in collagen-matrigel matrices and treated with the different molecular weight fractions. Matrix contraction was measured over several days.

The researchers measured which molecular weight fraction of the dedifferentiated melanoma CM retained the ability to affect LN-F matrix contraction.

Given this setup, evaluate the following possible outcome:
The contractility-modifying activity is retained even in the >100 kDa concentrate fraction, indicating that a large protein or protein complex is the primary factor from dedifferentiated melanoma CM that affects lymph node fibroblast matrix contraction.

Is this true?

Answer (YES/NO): NO